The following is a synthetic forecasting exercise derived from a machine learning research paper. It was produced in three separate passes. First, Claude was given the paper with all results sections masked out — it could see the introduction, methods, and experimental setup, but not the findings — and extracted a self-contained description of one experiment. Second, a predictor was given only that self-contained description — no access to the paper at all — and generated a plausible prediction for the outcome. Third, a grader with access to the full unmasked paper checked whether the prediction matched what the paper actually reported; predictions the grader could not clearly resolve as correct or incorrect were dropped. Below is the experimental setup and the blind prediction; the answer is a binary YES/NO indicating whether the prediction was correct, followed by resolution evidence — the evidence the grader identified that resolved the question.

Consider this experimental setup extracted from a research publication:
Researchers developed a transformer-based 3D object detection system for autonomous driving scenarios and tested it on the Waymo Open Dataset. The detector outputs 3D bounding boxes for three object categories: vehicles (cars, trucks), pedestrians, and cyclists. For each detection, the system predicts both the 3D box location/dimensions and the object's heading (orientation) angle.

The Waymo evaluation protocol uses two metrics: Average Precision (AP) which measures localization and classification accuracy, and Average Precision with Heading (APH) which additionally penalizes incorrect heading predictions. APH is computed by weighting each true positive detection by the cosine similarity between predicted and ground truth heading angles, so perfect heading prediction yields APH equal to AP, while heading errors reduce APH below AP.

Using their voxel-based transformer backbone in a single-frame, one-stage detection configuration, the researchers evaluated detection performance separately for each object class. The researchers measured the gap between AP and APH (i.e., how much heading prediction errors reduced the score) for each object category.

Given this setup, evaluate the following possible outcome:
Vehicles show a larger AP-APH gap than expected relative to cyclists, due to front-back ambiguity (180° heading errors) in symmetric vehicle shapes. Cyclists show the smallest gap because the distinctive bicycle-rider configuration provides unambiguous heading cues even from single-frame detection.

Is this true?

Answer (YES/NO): NO